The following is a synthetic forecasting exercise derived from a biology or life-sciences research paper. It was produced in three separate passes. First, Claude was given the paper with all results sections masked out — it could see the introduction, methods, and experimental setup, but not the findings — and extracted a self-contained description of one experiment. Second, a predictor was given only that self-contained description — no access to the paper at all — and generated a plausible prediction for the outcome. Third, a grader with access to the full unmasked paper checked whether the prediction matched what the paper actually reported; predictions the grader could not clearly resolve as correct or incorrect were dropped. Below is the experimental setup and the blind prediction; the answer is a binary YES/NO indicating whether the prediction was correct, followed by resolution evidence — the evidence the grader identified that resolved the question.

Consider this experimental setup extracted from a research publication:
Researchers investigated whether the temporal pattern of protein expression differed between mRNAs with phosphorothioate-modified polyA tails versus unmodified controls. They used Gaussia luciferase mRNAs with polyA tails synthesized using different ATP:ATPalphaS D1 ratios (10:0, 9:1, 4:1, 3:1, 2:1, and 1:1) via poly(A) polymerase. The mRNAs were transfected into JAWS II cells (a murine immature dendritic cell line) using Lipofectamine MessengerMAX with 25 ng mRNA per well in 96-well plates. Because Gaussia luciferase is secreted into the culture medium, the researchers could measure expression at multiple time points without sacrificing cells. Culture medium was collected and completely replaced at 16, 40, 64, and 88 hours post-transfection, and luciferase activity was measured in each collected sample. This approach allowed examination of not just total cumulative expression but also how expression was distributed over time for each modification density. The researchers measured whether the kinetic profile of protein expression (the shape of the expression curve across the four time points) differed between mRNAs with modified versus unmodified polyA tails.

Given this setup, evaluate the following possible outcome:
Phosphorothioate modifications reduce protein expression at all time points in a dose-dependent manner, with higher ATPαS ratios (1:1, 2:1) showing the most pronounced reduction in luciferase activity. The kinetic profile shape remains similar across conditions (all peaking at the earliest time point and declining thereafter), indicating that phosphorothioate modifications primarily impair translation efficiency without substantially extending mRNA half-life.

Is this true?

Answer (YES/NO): NO